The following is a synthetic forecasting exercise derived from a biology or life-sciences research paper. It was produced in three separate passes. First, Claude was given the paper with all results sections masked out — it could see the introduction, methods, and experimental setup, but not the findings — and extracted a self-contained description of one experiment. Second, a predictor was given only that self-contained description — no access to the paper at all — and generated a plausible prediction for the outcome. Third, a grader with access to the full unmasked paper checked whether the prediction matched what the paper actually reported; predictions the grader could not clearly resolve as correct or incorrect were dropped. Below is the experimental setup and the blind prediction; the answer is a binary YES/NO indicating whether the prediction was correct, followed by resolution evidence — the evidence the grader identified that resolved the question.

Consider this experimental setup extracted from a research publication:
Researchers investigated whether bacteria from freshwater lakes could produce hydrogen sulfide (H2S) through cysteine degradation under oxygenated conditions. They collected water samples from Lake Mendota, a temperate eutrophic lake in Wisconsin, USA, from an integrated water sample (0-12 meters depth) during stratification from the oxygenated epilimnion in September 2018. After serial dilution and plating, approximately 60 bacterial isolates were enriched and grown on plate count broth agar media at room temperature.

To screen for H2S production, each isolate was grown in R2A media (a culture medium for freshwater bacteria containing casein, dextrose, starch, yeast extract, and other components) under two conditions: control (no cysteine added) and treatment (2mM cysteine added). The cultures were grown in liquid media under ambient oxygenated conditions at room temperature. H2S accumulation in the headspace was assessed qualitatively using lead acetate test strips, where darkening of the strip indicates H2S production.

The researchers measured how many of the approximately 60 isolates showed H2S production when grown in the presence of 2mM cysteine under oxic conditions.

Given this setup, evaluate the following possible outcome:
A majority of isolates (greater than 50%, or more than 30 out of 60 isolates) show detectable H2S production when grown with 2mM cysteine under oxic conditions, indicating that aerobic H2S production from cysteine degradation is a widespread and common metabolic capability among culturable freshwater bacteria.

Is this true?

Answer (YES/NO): NO